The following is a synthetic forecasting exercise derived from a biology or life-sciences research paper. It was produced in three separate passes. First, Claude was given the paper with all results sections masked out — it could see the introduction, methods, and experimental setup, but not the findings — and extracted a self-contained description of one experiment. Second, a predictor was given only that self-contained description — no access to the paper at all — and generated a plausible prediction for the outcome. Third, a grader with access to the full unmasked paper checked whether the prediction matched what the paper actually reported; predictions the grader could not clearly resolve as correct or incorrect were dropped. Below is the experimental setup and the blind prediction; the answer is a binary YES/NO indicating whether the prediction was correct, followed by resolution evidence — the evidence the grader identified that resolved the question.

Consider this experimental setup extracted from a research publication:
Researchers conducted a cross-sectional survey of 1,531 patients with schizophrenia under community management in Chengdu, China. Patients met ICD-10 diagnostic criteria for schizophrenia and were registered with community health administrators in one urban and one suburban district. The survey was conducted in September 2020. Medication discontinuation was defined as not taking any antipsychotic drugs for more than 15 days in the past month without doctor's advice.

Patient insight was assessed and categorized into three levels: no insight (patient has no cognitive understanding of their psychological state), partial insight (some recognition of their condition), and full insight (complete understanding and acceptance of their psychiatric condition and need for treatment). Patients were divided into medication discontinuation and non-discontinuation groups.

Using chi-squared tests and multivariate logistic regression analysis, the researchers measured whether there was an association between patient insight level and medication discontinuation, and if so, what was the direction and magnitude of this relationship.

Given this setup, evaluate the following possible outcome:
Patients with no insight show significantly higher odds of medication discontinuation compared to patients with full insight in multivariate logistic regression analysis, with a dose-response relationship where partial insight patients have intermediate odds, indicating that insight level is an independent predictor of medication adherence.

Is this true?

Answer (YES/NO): NO